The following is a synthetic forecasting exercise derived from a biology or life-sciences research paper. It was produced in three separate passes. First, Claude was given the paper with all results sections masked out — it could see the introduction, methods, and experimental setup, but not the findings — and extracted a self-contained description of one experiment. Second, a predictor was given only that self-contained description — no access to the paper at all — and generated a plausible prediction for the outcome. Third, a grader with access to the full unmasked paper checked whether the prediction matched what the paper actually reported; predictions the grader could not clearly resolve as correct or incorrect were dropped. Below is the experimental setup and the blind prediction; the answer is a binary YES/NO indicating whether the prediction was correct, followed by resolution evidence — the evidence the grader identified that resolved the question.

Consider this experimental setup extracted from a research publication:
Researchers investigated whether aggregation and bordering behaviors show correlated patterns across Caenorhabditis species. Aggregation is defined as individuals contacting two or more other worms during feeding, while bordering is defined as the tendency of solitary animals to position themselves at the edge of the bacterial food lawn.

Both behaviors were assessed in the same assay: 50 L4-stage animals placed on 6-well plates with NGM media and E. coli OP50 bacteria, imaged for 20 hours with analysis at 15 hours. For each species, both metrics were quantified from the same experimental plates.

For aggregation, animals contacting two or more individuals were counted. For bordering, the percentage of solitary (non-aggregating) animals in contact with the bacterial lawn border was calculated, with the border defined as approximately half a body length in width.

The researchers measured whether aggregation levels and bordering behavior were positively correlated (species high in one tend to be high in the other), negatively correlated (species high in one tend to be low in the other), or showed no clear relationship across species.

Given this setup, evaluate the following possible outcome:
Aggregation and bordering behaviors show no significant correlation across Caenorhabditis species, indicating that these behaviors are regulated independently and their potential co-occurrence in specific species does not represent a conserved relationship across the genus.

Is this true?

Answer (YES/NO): YES